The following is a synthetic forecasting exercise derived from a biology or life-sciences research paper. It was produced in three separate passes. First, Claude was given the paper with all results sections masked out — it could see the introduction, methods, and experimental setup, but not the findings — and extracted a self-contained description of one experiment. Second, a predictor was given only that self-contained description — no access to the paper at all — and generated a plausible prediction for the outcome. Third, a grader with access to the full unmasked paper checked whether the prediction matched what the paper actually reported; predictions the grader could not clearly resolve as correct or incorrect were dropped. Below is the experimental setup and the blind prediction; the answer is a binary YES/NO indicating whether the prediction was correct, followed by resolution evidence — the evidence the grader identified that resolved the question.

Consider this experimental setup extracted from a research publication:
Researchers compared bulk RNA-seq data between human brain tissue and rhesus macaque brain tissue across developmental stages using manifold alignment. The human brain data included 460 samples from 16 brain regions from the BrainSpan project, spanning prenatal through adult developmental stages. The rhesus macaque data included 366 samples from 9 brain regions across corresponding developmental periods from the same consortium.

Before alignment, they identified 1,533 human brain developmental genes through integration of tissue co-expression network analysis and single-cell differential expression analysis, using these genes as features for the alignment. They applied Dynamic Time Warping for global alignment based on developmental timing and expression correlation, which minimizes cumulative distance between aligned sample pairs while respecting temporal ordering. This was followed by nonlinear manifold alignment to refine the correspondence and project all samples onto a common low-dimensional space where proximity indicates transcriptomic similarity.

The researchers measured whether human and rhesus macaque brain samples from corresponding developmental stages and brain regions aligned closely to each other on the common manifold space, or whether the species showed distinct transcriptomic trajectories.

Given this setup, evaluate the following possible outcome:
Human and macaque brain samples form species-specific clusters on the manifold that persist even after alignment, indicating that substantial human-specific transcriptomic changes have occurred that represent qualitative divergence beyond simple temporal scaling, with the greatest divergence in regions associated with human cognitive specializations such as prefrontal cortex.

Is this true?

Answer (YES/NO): NO